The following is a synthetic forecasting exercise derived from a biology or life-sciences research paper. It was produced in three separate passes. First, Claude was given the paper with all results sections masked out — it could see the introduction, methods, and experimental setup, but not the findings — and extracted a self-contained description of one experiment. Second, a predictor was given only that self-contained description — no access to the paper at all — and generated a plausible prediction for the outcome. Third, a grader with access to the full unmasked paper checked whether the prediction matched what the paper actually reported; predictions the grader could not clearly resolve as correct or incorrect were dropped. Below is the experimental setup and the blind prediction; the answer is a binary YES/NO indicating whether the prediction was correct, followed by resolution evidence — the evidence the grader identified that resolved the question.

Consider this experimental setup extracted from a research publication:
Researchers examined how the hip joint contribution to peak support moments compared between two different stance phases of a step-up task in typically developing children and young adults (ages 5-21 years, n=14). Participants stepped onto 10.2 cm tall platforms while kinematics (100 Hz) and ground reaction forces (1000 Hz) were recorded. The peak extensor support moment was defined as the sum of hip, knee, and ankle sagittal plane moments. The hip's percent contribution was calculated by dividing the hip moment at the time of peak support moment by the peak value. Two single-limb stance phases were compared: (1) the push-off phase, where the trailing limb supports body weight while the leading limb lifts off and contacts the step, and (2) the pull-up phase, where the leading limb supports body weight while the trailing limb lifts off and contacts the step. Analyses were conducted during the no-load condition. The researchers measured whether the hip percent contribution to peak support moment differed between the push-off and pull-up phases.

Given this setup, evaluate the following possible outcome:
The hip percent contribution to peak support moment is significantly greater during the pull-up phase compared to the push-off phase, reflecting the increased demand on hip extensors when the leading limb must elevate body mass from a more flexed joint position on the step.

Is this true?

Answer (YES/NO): YES